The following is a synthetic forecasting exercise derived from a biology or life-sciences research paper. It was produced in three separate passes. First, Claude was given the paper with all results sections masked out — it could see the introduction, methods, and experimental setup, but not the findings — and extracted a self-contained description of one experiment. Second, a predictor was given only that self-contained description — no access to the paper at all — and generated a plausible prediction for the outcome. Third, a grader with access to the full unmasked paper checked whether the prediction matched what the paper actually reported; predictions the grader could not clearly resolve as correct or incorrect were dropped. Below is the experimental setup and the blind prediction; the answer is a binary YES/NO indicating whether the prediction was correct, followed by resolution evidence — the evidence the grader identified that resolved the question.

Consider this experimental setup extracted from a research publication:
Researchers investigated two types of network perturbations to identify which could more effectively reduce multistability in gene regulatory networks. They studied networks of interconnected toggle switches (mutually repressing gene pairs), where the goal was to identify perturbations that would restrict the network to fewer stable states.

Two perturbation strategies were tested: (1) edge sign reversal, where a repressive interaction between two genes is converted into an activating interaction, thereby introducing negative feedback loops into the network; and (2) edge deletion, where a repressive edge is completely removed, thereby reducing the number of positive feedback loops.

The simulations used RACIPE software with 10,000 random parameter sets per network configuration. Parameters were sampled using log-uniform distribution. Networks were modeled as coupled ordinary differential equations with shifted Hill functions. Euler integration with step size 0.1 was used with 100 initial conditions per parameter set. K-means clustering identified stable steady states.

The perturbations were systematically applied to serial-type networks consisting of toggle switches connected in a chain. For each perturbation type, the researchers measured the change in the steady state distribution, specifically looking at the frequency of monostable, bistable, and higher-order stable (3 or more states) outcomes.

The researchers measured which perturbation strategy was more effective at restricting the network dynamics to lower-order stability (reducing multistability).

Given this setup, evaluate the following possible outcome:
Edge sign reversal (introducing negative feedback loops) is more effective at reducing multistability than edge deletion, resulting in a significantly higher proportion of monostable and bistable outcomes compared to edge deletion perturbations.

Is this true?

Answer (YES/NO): YES